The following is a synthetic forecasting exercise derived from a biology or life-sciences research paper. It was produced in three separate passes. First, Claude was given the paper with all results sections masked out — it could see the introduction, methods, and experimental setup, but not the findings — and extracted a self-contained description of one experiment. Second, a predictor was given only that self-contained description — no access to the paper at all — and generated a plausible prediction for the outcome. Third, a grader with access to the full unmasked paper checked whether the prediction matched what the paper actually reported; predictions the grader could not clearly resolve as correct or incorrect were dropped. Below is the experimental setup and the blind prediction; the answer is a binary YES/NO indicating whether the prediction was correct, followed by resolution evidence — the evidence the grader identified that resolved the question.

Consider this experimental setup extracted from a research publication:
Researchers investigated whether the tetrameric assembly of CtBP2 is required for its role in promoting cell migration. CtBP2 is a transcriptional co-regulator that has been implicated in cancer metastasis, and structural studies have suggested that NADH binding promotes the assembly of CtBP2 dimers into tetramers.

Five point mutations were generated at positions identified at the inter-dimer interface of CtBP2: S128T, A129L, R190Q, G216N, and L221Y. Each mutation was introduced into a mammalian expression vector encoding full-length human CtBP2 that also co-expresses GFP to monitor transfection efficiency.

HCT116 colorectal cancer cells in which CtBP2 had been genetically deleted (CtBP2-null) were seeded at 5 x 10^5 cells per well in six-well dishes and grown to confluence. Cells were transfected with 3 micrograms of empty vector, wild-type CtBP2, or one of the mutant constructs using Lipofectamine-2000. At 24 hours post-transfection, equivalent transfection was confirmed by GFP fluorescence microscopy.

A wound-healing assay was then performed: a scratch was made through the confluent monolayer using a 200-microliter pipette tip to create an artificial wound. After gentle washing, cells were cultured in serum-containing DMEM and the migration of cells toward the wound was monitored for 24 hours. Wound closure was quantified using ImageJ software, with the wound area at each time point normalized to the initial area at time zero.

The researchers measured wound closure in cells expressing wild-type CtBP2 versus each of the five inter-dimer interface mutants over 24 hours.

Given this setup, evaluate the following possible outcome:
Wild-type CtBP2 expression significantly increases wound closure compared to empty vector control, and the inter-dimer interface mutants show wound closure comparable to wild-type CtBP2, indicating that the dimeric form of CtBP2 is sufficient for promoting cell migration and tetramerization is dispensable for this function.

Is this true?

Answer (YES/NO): NO